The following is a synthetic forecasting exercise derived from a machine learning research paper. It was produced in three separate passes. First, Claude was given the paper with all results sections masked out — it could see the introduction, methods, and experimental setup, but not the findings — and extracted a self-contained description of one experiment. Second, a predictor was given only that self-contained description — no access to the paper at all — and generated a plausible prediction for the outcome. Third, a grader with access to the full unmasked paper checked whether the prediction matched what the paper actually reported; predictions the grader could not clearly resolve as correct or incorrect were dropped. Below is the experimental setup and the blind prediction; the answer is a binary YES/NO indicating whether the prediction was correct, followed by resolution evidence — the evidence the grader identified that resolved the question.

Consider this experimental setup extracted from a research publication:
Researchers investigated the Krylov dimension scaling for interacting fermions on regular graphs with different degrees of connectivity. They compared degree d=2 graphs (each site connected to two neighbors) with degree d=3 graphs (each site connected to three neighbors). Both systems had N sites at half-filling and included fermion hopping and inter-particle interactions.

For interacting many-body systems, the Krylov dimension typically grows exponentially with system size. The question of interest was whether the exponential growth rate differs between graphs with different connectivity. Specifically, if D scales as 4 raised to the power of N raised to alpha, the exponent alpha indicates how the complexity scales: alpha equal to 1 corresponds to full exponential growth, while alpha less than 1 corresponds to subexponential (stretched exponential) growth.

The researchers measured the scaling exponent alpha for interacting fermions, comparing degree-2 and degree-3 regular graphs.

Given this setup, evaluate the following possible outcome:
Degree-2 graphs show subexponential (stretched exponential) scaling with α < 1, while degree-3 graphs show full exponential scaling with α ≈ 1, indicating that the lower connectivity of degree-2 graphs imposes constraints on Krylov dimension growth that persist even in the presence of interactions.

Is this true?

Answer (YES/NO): YES